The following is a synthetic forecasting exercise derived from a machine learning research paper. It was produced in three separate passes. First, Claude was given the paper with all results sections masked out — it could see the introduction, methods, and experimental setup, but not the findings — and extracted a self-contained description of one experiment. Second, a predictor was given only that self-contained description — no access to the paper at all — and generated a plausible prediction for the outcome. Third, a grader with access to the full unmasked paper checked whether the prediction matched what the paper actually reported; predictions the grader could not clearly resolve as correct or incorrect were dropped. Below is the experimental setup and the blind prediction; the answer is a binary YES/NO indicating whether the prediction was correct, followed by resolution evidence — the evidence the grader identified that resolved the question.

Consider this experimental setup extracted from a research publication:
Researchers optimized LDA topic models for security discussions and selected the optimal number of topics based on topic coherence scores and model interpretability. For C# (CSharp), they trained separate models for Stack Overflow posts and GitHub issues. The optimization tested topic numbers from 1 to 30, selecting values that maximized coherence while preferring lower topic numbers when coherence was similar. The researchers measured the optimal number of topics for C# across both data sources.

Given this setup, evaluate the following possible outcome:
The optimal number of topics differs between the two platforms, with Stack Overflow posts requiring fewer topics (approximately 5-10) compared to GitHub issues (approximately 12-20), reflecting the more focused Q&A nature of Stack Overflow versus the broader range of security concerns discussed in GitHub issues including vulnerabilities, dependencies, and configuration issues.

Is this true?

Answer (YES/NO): NO